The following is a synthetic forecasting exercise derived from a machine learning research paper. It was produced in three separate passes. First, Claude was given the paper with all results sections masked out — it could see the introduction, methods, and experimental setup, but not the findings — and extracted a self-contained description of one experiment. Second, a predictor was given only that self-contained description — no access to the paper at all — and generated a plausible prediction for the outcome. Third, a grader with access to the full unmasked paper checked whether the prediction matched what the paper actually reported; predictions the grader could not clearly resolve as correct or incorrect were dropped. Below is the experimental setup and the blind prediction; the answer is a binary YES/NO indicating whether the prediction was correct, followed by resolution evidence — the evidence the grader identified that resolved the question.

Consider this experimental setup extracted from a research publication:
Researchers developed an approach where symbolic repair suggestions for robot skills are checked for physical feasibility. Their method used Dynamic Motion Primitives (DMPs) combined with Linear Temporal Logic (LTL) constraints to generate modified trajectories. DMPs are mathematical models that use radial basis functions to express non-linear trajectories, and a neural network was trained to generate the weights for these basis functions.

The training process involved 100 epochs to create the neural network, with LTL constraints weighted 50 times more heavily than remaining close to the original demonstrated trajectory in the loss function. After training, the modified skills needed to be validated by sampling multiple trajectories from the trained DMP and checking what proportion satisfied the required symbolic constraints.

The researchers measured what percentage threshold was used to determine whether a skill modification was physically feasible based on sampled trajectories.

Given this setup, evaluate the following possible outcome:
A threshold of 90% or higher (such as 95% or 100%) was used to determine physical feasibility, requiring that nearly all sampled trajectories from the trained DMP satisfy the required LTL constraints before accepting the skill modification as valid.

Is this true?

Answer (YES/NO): YES